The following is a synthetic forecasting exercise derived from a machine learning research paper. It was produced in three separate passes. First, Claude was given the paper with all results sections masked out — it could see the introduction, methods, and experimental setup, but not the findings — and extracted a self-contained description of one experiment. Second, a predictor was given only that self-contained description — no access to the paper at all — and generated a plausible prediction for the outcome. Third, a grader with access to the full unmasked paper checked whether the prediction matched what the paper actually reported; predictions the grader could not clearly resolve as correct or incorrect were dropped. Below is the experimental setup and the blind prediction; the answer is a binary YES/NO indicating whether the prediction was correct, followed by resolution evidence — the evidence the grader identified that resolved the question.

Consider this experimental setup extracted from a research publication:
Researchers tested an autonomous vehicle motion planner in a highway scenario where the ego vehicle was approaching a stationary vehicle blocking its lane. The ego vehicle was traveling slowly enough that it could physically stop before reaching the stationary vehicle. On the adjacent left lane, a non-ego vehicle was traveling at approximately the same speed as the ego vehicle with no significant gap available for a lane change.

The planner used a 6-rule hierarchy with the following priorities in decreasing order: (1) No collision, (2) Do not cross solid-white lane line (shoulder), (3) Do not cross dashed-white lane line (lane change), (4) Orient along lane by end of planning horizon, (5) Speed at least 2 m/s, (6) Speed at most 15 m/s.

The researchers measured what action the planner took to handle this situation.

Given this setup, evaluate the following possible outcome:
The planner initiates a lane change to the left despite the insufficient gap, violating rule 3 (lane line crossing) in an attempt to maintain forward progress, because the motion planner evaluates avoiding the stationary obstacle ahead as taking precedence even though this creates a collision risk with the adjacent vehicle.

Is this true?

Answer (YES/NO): NO